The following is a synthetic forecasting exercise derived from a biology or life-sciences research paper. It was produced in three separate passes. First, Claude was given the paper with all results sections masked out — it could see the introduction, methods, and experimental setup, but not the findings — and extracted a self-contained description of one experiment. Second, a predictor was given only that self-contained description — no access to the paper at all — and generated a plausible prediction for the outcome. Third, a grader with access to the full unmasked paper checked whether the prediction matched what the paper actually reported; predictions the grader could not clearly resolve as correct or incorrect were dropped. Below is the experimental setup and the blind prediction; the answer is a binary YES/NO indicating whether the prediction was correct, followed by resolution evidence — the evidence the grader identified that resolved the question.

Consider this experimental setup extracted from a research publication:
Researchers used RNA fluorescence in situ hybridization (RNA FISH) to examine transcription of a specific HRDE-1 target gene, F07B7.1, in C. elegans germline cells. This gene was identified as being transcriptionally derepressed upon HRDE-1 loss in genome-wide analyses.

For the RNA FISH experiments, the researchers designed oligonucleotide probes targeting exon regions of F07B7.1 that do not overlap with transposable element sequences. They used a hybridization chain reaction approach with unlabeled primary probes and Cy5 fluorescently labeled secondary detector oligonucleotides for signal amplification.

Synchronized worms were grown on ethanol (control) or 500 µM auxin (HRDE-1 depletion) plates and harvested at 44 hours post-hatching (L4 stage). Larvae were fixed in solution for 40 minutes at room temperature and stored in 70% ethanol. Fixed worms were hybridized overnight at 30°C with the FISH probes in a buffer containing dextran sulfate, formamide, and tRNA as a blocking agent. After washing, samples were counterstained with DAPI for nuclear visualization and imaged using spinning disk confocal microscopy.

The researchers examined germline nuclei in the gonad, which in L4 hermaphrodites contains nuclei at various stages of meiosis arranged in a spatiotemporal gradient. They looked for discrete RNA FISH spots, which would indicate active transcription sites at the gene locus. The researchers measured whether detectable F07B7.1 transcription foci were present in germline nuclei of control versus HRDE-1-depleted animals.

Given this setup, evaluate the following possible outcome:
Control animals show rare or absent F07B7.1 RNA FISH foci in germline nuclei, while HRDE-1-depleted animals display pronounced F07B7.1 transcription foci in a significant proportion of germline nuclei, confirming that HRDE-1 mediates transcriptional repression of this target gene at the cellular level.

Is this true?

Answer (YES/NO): YES